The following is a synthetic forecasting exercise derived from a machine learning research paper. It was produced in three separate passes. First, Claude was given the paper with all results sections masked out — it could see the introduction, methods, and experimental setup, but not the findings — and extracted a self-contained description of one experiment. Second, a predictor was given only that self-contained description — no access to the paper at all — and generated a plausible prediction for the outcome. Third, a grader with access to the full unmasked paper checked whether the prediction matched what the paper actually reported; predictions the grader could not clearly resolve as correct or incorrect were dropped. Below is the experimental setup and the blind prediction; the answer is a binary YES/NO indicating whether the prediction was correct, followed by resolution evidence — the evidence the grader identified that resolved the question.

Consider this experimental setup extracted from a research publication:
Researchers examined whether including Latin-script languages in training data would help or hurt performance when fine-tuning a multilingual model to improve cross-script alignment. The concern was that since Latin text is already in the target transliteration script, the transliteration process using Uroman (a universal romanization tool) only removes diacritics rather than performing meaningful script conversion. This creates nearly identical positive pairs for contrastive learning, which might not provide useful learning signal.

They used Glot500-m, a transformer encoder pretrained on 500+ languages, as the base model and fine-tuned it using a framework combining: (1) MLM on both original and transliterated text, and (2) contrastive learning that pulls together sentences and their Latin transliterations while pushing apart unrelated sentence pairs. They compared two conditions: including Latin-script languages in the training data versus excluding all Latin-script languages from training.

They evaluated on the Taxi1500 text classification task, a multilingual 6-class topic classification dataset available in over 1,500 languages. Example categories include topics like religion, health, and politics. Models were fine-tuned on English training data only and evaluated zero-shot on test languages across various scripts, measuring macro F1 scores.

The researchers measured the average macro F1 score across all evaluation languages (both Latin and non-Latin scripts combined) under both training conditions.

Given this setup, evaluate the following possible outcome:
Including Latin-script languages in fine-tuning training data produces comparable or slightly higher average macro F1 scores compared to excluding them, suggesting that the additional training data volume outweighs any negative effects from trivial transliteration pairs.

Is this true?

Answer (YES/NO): YES